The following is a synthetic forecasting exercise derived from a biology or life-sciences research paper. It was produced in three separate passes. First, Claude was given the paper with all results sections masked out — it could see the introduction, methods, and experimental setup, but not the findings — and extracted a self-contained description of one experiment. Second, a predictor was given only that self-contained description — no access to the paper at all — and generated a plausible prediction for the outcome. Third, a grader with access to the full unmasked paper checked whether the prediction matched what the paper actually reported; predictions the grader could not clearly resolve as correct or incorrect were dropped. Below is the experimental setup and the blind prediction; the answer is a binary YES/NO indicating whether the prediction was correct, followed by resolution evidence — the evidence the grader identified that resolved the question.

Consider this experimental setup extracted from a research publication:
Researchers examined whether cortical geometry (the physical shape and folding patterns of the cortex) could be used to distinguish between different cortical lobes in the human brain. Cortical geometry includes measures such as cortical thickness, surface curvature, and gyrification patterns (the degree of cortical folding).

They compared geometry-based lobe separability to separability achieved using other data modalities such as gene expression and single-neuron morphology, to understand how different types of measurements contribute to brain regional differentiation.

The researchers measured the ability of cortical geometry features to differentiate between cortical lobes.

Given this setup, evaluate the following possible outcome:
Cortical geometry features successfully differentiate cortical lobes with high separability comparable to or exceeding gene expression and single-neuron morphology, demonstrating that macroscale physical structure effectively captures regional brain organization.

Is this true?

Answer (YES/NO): NO